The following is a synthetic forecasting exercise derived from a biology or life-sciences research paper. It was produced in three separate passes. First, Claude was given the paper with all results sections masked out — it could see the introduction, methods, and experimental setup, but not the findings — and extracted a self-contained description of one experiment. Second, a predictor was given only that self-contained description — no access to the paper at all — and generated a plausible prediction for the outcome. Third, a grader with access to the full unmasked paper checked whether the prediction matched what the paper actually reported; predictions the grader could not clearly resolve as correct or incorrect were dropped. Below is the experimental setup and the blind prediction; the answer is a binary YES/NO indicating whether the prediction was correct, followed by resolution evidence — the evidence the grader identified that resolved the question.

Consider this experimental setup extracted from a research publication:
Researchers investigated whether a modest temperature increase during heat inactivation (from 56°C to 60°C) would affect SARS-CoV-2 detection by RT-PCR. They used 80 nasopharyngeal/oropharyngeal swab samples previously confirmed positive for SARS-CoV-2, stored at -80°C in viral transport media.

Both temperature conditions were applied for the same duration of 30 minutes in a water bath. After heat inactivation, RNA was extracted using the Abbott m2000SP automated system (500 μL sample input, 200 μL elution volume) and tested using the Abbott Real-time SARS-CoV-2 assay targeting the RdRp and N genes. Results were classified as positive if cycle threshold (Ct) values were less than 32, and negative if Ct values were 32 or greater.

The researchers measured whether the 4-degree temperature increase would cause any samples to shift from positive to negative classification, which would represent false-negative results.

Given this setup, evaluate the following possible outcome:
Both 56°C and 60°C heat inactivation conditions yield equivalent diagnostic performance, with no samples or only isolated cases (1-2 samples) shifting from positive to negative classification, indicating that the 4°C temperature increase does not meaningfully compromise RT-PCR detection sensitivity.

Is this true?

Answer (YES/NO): NO